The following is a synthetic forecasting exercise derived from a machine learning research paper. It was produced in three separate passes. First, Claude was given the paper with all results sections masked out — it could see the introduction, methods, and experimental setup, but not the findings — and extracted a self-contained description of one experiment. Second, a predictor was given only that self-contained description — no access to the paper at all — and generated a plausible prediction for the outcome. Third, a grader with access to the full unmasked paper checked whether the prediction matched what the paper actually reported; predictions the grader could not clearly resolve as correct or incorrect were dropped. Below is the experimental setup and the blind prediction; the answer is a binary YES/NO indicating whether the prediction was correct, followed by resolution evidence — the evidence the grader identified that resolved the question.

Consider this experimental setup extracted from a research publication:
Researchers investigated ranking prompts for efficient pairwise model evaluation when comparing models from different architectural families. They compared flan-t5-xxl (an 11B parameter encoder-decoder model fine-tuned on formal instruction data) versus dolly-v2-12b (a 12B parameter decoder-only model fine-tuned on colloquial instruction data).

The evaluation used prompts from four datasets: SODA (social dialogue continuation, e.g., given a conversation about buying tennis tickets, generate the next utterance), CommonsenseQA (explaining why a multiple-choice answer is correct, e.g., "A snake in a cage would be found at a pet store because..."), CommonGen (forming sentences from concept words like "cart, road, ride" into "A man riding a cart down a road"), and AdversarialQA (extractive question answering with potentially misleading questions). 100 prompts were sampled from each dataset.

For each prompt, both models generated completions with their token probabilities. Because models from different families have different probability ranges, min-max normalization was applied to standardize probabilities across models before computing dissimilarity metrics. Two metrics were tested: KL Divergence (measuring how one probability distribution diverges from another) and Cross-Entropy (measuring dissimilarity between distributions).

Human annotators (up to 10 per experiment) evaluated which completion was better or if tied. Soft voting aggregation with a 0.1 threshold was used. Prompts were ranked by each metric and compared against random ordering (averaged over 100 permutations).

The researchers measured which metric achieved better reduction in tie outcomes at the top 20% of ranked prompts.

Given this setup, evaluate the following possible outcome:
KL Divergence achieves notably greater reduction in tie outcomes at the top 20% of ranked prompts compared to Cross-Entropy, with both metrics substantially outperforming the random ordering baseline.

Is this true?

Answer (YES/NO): NO